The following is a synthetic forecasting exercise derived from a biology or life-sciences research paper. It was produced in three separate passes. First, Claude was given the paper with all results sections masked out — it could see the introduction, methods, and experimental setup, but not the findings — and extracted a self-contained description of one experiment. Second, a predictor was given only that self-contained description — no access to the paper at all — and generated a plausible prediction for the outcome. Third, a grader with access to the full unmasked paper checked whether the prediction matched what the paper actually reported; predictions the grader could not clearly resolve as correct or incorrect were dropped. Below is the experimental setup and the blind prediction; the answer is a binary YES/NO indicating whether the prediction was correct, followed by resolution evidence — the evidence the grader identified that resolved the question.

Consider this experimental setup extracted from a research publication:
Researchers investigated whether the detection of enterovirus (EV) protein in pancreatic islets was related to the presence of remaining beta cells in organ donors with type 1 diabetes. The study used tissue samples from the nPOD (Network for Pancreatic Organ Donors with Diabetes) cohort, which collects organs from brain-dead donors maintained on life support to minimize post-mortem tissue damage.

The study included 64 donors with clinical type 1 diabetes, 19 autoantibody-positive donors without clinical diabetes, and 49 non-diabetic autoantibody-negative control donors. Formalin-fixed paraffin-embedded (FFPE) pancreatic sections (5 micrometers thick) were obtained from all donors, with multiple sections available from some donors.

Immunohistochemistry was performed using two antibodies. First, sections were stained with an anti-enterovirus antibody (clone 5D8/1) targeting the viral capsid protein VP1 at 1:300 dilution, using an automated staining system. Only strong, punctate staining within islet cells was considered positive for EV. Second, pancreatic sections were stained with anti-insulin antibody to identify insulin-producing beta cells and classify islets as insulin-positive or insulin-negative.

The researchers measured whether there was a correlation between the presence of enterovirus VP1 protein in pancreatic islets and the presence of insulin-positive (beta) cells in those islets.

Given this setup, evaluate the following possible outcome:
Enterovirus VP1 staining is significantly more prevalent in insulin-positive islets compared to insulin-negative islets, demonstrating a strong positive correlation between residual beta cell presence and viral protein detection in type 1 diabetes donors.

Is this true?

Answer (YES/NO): YES